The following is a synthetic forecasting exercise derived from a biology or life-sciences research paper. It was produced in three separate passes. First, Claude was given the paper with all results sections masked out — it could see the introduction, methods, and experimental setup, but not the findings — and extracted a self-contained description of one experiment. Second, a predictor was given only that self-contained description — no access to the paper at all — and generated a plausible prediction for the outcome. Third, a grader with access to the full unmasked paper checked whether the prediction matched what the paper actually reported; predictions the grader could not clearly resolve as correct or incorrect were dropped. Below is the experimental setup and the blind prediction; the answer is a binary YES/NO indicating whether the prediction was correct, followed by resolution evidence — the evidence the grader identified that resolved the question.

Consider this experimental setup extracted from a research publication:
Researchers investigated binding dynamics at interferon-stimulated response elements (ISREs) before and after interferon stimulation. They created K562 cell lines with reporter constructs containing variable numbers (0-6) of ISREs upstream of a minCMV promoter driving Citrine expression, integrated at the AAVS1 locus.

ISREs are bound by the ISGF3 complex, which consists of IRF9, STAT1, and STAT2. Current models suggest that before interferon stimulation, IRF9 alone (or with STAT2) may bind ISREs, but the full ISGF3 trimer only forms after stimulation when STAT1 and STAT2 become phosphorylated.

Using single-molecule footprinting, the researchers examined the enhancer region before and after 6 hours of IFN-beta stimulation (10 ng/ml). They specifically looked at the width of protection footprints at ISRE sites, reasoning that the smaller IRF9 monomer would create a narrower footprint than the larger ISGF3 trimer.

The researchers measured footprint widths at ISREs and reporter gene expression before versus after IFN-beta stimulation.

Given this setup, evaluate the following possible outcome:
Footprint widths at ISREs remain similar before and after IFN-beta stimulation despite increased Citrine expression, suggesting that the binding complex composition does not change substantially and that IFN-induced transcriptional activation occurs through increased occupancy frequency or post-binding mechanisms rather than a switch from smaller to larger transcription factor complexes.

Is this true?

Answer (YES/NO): NO